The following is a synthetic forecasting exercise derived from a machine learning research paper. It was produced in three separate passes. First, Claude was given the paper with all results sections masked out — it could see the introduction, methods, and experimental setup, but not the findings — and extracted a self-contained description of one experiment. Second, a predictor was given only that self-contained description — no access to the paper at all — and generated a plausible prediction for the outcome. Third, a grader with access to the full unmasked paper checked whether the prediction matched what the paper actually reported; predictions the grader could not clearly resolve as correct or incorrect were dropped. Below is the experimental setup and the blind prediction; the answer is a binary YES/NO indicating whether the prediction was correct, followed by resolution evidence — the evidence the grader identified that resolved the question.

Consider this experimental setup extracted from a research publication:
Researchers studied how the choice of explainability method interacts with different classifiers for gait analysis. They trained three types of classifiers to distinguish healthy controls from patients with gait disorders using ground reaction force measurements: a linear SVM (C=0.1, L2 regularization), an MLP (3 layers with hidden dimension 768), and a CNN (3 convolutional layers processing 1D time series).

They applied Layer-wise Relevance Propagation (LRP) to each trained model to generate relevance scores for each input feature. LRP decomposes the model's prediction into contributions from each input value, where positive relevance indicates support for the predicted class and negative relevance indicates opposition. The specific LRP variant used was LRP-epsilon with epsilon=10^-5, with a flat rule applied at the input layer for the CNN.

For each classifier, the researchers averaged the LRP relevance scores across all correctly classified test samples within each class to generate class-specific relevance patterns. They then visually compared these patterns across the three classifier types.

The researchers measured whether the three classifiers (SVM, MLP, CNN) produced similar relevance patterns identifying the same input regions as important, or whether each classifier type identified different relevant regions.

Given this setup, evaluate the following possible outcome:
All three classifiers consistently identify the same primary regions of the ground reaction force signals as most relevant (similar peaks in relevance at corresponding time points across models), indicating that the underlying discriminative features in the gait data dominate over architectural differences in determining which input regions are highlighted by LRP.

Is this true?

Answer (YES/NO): YES